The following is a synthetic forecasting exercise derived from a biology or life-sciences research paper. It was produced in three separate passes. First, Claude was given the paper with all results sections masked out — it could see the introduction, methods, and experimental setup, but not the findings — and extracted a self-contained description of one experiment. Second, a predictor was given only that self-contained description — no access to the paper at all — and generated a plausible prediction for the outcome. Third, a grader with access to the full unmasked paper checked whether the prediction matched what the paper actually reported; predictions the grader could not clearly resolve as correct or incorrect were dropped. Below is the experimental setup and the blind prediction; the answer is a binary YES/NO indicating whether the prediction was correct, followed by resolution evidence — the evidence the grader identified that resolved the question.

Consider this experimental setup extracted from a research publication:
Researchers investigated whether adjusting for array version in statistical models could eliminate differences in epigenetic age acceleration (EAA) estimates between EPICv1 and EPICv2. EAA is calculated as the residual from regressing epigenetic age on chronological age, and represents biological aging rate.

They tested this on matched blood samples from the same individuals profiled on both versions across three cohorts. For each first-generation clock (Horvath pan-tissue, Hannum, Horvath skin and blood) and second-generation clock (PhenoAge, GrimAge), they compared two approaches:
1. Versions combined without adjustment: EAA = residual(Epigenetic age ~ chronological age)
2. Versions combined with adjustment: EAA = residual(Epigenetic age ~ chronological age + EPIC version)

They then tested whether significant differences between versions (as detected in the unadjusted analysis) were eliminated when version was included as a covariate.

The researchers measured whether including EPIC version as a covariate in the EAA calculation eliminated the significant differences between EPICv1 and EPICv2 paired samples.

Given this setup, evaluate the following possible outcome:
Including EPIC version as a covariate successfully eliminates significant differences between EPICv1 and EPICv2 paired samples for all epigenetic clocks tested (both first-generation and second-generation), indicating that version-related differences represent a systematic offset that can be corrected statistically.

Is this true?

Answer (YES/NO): YES